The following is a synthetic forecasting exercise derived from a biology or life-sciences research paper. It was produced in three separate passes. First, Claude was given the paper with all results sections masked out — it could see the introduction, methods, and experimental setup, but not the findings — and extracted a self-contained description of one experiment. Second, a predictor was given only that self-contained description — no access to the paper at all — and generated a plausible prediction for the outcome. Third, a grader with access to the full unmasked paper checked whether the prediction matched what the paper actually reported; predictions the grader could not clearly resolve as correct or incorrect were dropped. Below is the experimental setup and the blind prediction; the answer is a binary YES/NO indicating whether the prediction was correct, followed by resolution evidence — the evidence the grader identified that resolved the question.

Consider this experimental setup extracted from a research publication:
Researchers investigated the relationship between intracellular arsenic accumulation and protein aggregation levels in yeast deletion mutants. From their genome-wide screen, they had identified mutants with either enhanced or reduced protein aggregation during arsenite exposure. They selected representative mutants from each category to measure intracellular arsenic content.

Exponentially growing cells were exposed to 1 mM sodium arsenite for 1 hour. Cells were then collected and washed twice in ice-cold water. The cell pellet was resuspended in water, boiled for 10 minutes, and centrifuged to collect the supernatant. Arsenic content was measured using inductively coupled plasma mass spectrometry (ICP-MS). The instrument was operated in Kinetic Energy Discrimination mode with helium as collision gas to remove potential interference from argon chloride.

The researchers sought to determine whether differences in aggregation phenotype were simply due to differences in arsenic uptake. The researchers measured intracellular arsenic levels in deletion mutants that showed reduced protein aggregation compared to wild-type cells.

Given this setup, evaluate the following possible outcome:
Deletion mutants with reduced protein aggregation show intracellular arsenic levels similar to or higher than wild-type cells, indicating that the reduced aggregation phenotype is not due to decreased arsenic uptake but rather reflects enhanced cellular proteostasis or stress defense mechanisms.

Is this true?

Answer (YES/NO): NO